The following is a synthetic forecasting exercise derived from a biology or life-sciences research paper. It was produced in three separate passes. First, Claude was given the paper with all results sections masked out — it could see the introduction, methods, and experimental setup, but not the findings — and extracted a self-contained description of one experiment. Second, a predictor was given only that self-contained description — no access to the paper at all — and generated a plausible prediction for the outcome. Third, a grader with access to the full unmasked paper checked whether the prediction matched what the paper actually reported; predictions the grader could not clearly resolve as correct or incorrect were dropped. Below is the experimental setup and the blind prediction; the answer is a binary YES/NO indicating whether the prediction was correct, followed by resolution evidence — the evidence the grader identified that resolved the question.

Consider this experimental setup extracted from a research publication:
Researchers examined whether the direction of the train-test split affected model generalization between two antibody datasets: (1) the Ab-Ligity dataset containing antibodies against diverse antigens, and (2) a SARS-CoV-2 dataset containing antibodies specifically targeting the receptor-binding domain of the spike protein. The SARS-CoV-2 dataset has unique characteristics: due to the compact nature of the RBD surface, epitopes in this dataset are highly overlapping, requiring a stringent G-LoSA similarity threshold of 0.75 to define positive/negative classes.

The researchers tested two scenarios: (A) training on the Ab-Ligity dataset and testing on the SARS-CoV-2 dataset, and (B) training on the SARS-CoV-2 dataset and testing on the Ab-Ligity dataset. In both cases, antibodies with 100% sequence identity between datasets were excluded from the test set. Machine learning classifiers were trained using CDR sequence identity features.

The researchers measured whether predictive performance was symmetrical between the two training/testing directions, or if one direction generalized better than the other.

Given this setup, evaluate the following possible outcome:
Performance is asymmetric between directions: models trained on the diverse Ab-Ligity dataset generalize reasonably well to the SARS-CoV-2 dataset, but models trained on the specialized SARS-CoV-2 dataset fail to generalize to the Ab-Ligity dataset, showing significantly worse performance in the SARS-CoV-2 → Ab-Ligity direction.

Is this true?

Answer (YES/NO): NO